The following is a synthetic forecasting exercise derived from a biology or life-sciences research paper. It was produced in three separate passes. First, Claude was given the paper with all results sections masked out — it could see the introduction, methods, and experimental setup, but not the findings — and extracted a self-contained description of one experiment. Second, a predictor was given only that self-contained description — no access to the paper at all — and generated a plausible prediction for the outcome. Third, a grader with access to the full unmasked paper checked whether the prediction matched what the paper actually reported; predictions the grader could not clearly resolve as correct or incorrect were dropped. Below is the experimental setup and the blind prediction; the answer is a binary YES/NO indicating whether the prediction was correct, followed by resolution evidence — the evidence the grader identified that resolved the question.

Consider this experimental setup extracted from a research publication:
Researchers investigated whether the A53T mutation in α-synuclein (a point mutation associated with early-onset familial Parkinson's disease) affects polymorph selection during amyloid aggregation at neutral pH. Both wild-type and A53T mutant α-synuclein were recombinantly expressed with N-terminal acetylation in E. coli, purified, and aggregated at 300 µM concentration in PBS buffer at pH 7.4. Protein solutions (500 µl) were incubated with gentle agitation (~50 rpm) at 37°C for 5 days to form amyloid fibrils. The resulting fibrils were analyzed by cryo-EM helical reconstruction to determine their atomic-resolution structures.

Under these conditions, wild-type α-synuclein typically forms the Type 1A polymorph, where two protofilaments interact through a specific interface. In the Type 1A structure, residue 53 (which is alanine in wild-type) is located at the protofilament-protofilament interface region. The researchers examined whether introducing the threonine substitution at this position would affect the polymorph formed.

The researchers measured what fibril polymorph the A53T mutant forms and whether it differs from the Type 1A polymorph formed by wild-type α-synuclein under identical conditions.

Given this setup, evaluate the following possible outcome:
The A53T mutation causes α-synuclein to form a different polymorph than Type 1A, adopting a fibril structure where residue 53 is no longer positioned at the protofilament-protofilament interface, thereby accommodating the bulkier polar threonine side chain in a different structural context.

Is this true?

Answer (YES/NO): YES